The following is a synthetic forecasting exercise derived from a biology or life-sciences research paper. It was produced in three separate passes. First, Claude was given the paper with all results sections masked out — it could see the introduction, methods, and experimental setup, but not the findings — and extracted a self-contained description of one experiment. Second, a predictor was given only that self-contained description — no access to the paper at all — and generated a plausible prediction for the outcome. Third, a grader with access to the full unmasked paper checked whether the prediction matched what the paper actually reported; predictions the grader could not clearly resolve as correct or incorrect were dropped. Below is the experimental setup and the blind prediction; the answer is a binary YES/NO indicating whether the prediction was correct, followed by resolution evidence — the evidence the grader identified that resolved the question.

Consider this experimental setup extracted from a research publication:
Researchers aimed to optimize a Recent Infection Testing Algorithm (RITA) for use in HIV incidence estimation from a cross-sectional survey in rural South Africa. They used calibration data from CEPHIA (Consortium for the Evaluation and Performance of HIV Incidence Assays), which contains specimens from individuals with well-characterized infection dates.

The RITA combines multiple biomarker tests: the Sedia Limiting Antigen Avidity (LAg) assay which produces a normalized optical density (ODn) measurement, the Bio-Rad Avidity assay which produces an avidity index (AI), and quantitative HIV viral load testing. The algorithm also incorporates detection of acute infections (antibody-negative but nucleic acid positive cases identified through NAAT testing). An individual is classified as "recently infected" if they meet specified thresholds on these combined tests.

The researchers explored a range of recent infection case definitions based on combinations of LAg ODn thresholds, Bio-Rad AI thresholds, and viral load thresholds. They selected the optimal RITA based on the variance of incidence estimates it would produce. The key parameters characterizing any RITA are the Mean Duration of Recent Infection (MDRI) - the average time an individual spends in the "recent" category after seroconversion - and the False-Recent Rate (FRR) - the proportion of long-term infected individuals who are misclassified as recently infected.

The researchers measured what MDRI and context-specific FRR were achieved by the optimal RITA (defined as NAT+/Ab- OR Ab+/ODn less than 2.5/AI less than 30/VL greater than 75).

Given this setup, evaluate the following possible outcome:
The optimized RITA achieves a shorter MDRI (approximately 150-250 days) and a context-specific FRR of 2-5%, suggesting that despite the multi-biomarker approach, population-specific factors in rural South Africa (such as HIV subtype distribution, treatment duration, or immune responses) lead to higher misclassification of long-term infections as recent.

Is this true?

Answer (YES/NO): NO